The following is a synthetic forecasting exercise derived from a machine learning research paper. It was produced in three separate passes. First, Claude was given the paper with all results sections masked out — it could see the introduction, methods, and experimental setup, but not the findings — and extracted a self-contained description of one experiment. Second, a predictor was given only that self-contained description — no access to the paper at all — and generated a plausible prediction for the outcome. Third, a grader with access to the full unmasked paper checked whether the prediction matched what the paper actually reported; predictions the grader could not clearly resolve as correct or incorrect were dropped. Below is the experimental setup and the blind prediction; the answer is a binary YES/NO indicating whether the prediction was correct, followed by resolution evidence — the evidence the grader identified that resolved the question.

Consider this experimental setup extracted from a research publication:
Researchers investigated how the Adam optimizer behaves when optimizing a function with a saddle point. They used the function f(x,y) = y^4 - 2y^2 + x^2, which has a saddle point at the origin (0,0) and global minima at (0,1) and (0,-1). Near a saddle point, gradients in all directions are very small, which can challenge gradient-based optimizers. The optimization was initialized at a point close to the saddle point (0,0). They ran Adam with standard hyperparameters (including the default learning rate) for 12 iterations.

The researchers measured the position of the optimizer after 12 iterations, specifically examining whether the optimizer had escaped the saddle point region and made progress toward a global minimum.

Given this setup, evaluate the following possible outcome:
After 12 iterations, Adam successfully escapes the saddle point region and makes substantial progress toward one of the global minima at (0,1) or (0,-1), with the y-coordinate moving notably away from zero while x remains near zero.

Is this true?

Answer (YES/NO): NO